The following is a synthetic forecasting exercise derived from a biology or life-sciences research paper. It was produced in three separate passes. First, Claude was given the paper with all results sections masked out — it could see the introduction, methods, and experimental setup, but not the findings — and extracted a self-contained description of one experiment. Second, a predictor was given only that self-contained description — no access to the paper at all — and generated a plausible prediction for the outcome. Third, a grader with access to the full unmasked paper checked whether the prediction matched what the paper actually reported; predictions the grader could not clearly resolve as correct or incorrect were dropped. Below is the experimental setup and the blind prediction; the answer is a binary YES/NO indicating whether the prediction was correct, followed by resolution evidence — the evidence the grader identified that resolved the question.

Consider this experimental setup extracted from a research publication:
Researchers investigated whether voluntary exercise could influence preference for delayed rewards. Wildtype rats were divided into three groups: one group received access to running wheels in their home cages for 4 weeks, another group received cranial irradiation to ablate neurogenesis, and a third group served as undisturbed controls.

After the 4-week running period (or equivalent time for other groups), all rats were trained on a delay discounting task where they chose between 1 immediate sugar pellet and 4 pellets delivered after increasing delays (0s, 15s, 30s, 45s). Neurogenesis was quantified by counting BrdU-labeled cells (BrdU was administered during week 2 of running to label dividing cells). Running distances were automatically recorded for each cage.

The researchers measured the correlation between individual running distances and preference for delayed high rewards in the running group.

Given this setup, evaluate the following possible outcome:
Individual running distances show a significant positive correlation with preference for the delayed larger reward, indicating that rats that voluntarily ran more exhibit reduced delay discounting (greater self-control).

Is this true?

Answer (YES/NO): YES